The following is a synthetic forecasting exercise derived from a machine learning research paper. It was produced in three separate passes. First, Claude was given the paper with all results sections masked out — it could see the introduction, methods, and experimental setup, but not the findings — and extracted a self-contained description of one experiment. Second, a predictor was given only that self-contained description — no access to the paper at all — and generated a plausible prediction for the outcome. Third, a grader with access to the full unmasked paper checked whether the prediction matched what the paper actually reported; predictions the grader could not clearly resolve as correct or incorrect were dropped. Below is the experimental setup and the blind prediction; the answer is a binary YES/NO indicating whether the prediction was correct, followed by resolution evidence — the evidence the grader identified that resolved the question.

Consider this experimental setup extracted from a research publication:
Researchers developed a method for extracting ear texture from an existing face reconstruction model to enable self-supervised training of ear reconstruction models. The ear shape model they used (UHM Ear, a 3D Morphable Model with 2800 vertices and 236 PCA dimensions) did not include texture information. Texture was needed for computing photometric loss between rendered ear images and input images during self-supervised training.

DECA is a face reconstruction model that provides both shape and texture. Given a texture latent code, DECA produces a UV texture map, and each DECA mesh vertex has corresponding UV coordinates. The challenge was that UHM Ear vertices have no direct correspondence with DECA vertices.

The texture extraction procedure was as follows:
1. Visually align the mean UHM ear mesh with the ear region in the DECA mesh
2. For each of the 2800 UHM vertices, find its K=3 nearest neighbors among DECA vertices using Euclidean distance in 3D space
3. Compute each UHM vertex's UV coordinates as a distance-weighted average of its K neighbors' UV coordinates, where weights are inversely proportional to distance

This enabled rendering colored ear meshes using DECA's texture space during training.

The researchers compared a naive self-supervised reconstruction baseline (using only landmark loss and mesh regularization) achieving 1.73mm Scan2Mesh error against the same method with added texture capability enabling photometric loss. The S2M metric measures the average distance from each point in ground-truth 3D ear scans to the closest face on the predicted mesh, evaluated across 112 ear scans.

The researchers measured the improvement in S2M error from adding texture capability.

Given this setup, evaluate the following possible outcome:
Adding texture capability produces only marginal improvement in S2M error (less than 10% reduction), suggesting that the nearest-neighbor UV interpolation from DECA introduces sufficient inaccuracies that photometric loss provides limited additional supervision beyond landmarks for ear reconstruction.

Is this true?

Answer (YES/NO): YES